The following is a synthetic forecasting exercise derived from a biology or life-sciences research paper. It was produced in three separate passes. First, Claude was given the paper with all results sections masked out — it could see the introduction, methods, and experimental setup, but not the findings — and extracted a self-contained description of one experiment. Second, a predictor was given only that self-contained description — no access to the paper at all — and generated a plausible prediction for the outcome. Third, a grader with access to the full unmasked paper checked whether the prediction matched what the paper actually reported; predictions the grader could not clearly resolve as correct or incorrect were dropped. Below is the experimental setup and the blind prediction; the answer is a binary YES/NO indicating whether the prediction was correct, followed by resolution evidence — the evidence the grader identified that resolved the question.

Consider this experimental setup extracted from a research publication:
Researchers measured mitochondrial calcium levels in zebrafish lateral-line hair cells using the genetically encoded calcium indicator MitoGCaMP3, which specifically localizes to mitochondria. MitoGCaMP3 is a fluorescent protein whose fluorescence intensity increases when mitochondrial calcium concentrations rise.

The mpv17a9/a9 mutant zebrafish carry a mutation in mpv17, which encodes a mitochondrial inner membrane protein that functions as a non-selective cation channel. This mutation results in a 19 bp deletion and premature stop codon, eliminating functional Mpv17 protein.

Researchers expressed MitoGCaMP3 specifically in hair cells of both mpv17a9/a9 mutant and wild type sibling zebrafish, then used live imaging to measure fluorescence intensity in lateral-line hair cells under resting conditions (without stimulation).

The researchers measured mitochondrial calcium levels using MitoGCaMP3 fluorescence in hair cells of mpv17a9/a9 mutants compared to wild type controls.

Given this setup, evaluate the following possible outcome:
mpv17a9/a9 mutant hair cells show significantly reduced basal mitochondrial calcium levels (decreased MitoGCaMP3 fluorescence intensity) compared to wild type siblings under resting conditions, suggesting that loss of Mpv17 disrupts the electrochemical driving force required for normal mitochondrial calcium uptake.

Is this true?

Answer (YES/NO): NO